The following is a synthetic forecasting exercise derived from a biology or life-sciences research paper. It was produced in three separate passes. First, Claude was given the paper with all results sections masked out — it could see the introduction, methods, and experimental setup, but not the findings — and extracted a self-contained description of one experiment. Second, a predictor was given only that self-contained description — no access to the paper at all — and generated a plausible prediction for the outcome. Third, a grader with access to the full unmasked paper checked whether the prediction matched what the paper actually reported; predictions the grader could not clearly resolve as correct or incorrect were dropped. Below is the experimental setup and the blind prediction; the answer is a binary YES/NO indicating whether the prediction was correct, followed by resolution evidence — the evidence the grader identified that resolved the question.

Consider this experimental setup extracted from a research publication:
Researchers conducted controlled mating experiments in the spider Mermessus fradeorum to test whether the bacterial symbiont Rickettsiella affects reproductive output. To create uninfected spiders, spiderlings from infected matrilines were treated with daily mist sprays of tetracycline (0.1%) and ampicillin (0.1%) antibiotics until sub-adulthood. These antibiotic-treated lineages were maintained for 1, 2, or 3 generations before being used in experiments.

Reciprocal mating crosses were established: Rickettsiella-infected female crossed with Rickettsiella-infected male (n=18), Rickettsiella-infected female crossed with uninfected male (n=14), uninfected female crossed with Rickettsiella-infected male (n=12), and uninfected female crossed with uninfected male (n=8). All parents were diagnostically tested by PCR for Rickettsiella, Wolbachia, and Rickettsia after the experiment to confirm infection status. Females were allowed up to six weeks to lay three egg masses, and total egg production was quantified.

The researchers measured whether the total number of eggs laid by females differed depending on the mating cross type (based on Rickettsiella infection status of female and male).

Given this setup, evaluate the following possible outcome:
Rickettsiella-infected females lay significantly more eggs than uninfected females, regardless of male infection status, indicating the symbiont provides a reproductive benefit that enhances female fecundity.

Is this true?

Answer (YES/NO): NO